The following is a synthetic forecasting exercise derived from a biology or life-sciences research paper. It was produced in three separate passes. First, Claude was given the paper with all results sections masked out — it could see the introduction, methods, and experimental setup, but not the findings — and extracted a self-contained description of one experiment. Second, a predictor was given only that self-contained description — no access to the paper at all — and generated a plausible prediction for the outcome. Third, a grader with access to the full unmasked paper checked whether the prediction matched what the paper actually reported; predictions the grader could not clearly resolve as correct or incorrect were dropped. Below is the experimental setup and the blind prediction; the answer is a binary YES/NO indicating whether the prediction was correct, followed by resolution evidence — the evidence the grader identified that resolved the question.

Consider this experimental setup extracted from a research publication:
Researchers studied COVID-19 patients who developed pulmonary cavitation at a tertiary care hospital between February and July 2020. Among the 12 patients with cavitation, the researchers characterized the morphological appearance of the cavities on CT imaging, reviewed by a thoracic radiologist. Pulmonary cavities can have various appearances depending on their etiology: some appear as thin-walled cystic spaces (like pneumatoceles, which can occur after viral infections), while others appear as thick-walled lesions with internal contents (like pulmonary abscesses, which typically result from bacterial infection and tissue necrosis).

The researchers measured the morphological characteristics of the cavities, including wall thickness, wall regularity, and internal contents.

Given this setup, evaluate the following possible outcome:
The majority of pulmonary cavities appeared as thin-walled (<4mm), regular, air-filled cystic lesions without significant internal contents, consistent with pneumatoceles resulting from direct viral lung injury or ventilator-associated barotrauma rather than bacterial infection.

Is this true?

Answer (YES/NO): NO